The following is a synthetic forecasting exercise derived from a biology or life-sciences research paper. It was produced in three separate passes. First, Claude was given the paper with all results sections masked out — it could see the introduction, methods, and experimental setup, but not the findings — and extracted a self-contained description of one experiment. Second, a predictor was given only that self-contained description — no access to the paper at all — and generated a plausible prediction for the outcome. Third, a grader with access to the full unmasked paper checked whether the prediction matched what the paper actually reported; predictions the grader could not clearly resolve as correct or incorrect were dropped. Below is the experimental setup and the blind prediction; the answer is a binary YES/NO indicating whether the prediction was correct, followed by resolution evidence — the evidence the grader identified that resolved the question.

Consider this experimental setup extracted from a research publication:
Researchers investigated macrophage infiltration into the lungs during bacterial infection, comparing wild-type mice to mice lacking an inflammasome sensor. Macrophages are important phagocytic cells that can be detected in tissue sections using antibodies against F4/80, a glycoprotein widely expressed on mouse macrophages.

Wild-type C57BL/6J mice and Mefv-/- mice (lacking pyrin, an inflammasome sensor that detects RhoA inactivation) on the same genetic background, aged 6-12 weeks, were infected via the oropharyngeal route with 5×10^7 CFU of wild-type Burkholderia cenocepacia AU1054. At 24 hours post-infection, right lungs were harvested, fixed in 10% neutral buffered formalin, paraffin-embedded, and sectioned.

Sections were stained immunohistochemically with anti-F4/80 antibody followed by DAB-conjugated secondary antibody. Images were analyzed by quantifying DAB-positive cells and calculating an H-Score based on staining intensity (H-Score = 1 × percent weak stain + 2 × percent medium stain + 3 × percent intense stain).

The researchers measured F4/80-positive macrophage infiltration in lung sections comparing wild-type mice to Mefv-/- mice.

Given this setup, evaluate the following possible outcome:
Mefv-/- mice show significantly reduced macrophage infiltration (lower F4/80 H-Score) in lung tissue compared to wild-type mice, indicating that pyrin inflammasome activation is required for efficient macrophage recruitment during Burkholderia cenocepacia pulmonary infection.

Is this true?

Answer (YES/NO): NO